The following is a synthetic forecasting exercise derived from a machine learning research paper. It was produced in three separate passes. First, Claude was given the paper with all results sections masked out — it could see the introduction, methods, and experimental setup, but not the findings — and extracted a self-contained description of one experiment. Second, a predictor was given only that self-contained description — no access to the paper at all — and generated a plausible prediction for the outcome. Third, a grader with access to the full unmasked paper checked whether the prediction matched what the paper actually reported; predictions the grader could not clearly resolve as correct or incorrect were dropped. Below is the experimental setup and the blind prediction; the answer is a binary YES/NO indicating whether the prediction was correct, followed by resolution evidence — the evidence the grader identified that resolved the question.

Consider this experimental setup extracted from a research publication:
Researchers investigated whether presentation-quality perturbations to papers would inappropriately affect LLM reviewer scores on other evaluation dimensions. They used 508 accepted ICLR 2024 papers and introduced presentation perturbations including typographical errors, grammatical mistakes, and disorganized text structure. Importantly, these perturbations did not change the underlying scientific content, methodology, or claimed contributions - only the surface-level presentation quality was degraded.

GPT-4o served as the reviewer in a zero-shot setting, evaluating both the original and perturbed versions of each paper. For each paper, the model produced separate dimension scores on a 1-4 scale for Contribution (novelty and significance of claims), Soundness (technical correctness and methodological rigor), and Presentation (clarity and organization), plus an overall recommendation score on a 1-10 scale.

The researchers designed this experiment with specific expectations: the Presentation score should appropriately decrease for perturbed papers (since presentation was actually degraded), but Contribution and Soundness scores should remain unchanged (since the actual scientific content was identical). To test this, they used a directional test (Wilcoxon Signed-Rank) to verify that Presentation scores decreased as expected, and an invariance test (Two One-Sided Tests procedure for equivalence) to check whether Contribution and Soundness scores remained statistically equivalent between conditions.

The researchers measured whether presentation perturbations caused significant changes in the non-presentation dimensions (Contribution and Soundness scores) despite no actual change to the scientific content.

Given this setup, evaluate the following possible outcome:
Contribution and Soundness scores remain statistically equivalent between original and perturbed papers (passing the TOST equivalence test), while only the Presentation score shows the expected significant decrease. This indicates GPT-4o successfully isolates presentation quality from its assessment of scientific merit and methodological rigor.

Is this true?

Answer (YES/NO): NO